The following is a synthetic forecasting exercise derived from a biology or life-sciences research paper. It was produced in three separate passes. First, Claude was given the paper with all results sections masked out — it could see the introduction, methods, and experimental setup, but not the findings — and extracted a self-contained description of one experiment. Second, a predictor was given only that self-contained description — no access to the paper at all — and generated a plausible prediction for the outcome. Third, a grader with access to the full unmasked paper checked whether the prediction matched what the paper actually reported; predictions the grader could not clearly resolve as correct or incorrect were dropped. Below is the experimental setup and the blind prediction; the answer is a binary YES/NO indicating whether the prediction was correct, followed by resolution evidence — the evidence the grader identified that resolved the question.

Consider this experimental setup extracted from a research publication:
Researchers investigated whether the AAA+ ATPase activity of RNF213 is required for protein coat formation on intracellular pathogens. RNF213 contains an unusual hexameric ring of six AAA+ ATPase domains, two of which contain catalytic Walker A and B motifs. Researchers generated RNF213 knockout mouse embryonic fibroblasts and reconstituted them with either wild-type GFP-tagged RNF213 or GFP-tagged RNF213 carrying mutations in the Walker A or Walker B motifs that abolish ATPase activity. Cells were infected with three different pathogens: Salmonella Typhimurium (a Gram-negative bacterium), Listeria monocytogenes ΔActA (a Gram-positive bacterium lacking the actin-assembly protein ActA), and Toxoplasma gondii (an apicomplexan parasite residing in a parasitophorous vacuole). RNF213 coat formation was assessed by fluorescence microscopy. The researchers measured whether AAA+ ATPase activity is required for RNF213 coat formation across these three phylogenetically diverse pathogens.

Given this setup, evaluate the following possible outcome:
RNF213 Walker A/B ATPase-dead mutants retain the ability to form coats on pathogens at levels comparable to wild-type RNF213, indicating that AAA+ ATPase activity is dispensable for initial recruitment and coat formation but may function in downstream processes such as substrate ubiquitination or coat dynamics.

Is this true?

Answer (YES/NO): NO